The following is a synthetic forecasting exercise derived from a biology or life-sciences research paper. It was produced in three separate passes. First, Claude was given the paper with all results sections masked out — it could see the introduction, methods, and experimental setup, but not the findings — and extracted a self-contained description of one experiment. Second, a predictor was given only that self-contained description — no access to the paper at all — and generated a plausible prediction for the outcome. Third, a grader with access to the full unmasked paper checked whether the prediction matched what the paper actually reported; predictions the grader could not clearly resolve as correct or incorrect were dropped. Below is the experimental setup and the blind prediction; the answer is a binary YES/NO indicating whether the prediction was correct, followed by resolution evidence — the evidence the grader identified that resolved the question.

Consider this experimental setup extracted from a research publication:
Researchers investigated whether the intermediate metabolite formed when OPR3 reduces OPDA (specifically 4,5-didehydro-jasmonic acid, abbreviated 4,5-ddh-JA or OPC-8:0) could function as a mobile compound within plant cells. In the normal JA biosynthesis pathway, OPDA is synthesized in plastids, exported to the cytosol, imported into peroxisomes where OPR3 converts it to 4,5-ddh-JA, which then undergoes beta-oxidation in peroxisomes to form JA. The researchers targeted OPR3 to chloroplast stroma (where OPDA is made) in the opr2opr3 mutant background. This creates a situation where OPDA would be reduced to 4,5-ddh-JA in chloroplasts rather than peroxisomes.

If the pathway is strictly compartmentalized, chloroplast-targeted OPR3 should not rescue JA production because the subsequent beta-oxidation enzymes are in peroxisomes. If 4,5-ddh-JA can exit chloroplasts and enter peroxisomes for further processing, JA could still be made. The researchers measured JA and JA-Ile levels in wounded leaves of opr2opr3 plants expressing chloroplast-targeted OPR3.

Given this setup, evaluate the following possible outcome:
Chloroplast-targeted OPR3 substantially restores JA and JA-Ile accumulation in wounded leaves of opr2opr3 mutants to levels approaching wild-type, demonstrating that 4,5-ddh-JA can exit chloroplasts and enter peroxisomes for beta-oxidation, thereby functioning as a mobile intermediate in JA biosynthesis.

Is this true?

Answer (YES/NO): YES